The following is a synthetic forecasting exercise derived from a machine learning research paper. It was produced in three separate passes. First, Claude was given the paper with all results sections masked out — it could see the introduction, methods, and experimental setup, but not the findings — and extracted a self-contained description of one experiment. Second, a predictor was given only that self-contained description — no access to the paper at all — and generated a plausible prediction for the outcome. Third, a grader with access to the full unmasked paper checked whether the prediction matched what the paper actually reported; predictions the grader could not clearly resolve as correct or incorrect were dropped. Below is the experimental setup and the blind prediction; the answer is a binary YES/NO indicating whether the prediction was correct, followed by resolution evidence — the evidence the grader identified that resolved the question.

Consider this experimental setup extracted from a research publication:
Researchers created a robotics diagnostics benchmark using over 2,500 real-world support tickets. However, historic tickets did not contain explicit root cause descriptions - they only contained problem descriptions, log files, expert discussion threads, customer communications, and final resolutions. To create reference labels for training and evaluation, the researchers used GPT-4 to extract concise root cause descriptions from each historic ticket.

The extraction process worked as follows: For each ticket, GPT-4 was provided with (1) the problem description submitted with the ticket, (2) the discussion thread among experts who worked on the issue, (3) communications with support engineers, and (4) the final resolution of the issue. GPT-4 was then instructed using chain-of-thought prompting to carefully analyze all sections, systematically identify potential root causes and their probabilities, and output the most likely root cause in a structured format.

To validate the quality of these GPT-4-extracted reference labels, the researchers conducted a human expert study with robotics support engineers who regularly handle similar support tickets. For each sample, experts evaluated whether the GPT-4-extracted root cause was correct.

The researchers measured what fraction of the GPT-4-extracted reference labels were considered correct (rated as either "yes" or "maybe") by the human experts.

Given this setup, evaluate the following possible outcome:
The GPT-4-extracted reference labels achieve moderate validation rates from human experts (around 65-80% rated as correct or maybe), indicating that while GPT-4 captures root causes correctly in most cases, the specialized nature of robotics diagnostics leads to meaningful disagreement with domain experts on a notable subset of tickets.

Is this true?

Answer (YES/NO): NO